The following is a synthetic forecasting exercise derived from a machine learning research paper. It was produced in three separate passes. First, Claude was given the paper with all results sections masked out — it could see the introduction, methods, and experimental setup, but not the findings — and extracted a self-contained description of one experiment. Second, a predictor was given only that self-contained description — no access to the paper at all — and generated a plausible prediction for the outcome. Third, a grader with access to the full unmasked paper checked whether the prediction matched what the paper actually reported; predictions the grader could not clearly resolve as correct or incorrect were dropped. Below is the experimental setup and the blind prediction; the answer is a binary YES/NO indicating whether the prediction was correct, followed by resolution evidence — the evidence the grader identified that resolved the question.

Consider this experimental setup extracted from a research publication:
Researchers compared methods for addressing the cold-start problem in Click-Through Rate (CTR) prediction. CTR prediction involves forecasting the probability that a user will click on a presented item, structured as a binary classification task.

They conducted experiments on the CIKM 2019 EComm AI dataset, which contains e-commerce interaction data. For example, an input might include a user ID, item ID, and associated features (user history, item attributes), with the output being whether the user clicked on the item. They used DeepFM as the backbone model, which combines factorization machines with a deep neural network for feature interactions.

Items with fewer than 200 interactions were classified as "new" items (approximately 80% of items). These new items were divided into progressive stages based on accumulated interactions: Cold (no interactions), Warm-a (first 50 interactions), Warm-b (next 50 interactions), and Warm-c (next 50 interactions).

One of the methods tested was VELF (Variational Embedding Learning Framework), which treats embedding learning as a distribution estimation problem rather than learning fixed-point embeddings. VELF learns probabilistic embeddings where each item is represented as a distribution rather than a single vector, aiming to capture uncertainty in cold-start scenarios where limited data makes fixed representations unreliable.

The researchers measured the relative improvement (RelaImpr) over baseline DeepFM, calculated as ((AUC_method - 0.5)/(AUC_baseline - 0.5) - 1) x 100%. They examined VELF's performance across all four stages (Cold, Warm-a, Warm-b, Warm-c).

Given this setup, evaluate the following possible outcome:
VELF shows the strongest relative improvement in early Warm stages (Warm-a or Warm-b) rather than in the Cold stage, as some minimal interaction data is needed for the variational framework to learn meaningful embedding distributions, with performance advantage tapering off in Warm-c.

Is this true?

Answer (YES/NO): NO